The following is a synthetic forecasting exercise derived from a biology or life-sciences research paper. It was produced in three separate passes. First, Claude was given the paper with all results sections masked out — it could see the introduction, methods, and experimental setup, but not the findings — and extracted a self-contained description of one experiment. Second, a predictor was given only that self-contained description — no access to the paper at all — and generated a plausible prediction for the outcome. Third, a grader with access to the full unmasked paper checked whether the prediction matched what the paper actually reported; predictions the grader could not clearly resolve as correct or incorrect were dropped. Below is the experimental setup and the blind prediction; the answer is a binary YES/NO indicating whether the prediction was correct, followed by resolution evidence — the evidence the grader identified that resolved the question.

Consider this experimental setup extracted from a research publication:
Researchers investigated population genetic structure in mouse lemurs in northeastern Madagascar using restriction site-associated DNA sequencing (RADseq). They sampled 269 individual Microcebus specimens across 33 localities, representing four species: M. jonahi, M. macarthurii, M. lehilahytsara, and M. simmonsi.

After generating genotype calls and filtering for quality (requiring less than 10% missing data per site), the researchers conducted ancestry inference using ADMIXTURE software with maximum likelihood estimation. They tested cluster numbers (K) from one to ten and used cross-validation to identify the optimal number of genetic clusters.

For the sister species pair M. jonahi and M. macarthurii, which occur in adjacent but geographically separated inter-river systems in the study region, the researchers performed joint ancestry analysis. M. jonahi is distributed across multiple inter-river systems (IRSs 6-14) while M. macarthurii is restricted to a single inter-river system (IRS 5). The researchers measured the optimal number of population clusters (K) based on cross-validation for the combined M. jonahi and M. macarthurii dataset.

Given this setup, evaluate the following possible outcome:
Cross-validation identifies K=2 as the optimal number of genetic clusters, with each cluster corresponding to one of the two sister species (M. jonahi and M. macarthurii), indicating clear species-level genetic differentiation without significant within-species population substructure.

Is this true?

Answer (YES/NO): NO